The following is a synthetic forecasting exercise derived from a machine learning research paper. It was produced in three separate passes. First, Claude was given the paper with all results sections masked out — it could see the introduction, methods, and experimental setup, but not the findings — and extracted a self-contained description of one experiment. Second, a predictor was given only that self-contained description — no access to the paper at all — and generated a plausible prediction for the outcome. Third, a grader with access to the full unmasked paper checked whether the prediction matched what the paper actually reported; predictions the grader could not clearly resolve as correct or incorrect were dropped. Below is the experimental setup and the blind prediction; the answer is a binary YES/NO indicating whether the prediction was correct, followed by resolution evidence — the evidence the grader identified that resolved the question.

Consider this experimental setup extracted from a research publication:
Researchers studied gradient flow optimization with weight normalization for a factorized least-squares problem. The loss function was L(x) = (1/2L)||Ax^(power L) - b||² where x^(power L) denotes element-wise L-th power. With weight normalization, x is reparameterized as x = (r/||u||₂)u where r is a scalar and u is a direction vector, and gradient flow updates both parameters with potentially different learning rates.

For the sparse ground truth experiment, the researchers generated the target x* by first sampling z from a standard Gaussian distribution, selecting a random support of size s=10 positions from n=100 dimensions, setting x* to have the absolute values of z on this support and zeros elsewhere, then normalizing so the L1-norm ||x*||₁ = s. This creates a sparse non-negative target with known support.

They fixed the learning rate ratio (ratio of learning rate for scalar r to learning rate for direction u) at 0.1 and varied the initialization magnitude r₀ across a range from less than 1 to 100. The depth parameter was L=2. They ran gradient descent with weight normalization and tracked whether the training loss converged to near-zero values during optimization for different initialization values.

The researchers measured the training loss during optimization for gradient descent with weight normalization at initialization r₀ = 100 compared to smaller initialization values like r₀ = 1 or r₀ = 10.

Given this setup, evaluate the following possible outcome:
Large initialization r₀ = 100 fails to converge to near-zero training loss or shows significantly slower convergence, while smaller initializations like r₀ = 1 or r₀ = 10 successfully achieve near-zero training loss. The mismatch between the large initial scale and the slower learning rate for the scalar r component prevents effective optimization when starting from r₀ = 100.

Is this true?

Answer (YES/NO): YES